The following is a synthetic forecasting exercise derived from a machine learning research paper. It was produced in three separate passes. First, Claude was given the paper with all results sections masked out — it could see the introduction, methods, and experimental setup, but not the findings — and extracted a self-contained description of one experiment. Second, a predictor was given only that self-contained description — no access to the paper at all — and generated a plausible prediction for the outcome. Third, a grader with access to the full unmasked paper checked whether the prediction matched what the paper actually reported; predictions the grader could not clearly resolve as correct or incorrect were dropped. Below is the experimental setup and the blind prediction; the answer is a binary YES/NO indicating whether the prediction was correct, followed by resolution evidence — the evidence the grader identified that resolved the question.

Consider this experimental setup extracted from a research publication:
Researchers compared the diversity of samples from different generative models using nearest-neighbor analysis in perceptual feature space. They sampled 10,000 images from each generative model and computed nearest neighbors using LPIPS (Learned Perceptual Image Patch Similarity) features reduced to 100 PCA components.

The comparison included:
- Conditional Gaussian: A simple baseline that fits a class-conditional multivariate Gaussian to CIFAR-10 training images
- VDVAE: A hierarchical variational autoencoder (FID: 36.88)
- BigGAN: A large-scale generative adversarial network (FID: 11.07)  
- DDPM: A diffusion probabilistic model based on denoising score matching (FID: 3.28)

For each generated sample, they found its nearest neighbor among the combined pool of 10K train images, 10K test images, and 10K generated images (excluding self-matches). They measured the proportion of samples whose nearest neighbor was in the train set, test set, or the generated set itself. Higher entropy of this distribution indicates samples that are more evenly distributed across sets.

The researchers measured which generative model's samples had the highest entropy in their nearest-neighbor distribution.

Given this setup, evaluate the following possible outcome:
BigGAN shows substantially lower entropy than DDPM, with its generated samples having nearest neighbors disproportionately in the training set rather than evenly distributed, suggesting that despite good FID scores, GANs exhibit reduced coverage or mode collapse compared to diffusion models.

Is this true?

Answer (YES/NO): NO